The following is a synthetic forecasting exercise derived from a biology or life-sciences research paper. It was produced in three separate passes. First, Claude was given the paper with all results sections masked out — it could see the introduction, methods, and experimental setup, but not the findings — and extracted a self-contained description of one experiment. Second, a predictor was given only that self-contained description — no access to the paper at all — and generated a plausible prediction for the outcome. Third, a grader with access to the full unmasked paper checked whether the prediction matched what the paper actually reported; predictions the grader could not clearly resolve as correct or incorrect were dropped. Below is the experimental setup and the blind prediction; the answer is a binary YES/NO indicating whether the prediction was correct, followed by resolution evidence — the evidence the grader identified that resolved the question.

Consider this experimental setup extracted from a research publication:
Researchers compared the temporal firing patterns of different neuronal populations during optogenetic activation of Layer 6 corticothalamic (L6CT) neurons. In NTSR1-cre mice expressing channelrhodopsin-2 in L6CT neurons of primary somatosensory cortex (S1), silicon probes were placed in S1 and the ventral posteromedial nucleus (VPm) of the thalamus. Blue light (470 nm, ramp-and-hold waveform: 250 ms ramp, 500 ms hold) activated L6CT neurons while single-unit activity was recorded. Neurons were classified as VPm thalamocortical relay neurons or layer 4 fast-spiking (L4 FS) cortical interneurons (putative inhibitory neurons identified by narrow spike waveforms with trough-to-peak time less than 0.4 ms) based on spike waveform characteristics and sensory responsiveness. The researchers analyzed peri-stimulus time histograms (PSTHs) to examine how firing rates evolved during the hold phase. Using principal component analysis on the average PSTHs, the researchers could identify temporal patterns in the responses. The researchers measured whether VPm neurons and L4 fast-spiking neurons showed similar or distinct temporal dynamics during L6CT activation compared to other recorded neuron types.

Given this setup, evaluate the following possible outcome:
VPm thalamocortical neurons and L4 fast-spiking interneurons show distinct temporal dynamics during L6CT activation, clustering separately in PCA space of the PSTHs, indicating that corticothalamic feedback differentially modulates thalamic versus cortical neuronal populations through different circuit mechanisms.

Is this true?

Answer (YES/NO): NO